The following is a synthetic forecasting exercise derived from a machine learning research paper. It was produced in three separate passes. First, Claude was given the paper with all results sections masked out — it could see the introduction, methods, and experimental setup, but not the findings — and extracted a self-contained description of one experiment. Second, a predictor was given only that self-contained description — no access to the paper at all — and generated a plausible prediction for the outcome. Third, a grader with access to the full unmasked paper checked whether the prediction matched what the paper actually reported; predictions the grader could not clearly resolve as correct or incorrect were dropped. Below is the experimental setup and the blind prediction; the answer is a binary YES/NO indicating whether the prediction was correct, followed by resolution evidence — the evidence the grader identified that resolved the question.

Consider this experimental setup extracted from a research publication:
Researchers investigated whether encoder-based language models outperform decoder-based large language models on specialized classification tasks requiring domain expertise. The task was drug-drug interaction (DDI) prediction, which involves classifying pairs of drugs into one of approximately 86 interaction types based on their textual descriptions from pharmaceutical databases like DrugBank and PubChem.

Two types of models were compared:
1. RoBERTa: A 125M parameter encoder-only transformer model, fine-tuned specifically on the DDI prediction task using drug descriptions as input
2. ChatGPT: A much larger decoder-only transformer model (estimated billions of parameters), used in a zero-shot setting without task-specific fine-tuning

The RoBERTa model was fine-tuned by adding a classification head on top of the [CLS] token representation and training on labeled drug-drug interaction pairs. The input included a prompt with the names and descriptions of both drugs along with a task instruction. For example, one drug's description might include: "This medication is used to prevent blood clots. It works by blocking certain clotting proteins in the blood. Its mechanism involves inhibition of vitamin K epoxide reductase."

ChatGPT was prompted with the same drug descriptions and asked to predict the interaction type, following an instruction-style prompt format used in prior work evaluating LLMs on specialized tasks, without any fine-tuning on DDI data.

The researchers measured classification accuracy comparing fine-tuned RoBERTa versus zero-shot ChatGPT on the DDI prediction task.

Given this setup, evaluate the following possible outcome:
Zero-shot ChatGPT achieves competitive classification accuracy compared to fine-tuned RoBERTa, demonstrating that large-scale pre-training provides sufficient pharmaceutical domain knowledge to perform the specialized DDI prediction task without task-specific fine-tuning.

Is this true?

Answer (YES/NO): NO